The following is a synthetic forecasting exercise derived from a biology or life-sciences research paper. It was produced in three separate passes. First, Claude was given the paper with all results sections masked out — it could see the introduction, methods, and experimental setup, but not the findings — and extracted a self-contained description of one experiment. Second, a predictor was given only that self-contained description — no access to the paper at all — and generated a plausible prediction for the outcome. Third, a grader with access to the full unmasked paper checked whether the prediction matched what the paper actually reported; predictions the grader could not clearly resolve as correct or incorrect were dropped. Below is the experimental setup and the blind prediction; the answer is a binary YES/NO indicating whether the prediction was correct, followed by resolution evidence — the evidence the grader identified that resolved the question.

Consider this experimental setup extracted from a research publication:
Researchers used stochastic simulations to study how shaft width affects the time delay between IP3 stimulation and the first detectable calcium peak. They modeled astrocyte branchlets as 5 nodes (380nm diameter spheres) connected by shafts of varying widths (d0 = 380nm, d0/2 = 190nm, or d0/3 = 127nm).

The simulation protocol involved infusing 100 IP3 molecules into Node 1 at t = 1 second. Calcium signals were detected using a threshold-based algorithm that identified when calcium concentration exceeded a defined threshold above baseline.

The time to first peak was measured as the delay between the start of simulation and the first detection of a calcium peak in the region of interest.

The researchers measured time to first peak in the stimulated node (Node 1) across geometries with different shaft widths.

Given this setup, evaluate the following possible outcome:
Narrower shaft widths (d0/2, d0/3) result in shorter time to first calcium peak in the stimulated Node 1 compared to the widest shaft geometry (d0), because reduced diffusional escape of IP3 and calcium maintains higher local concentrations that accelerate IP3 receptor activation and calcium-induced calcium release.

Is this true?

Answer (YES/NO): YES